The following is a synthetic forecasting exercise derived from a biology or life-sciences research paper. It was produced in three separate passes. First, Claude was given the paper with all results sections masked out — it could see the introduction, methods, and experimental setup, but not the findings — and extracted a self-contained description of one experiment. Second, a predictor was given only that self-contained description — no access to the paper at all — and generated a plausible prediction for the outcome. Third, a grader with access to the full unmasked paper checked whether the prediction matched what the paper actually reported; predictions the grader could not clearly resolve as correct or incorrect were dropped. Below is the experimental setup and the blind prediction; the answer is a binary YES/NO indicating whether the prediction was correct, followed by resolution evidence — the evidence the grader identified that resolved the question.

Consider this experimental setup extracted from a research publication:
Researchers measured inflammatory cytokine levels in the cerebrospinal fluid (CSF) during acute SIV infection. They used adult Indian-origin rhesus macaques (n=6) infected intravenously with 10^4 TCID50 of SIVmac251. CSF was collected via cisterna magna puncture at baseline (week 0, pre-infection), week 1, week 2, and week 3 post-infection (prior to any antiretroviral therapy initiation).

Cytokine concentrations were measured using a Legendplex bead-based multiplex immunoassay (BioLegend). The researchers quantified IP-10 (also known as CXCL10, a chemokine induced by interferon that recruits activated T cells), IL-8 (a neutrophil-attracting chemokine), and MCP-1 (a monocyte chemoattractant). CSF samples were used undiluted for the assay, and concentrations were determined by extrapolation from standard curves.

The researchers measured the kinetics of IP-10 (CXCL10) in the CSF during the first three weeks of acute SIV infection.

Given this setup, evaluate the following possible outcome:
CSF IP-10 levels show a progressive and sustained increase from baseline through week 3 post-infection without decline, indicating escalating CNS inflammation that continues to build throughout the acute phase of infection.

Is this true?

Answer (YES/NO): YES